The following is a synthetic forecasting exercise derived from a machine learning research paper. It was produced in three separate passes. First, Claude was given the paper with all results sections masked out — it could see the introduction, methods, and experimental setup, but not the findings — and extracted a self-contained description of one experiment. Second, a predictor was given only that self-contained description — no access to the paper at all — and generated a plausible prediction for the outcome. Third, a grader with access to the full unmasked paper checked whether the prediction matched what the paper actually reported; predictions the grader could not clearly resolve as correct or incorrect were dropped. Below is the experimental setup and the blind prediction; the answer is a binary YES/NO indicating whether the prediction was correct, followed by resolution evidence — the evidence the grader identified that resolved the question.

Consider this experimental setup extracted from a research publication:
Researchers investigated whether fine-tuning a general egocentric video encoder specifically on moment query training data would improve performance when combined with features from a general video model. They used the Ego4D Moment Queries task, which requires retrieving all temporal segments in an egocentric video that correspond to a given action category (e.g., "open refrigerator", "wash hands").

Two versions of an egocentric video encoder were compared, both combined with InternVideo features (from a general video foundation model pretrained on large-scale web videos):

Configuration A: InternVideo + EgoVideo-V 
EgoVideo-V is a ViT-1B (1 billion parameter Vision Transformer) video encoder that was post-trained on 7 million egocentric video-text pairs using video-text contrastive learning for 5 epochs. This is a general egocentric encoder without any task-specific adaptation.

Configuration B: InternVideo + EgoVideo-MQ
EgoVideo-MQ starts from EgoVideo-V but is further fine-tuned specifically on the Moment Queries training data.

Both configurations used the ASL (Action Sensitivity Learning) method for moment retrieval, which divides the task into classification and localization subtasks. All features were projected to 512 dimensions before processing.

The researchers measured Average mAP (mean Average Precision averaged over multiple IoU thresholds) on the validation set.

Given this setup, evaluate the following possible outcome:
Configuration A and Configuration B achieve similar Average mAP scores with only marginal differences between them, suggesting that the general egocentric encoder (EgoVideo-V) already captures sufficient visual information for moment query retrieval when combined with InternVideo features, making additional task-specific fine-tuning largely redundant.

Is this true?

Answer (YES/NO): YES